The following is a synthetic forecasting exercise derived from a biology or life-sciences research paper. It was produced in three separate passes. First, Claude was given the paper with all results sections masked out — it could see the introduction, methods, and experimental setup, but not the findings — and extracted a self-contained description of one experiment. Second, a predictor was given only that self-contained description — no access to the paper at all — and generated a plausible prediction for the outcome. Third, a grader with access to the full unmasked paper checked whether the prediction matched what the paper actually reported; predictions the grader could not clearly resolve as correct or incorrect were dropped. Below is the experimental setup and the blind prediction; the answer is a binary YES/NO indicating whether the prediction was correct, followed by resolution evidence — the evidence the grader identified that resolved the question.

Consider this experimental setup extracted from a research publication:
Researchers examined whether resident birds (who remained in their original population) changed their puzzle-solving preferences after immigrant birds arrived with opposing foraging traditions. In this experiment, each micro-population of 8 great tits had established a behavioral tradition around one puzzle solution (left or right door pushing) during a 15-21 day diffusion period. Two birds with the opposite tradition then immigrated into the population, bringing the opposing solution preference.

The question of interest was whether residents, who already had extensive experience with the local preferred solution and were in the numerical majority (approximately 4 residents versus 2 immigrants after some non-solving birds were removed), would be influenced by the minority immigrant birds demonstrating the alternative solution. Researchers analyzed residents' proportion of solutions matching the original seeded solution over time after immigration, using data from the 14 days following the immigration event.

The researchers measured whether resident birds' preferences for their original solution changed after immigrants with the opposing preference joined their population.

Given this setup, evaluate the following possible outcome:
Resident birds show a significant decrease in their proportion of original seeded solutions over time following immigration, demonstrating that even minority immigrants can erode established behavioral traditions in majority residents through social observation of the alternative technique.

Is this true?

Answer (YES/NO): NO